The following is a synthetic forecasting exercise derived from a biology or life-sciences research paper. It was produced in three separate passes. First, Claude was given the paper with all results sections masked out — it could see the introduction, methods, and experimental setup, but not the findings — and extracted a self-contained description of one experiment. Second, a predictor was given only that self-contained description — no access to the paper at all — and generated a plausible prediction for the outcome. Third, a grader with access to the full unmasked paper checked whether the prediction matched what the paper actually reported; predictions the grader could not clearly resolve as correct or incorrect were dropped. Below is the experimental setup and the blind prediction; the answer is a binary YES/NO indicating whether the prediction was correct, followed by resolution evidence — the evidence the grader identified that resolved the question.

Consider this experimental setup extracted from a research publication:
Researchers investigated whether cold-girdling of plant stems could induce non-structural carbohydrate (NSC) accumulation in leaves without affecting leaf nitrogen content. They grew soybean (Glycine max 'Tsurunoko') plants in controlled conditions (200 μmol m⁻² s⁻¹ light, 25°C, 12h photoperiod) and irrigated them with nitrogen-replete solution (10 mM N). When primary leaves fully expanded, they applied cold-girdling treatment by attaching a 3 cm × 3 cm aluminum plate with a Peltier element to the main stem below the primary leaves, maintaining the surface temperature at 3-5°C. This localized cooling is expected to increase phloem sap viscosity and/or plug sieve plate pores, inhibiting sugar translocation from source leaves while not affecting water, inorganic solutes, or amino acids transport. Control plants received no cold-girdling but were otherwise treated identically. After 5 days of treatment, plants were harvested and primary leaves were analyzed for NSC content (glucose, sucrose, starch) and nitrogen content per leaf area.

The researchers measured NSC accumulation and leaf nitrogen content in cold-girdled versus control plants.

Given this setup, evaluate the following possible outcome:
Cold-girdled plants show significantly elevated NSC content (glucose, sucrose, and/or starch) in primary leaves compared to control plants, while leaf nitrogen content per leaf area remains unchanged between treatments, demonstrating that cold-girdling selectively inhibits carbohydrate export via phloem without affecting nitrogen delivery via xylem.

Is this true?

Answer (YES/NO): NO